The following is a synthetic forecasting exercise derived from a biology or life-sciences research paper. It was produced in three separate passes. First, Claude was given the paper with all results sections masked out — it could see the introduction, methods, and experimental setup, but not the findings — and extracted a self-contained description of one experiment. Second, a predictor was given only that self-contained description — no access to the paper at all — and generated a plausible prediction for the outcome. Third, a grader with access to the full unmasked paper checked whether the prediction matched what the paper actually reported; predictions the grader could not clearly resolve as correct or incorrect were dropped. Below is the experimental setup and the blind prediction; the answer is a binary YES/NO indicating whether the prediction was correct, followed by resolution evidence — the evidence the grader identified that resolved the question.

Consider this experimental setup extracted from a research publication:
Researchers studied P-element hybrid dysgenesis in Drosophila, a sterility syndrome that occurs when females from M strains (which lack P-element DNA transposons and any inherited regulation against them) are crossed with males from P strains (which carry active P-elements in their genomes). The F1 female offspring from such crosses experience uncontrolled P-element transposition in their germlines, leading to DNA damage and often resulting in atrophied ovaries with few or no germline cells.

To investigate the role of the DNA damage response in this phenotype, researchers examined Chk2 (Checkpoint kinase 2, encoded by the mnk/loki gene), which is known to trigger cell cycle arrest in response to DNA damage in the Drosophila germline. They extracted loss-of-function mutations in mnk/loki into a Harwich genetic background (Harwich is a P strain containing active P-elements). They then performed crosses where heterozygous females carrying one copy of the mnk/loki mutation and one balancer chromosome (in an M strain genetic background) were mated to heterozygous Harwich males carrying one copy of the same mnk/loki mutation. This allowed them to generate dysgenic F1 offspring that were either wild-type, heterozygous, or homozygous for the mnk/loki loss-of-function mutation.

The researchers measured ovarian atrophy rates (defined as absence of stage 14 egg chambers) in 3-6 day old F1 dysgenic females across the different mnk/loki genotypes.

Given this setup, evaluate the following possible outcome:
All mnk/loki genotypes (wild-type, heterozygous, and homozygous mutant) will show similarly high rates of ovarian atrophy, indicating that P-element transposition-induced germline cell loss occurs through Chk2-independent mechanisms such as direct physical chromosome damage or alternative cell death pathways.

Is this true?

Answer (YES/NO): NO